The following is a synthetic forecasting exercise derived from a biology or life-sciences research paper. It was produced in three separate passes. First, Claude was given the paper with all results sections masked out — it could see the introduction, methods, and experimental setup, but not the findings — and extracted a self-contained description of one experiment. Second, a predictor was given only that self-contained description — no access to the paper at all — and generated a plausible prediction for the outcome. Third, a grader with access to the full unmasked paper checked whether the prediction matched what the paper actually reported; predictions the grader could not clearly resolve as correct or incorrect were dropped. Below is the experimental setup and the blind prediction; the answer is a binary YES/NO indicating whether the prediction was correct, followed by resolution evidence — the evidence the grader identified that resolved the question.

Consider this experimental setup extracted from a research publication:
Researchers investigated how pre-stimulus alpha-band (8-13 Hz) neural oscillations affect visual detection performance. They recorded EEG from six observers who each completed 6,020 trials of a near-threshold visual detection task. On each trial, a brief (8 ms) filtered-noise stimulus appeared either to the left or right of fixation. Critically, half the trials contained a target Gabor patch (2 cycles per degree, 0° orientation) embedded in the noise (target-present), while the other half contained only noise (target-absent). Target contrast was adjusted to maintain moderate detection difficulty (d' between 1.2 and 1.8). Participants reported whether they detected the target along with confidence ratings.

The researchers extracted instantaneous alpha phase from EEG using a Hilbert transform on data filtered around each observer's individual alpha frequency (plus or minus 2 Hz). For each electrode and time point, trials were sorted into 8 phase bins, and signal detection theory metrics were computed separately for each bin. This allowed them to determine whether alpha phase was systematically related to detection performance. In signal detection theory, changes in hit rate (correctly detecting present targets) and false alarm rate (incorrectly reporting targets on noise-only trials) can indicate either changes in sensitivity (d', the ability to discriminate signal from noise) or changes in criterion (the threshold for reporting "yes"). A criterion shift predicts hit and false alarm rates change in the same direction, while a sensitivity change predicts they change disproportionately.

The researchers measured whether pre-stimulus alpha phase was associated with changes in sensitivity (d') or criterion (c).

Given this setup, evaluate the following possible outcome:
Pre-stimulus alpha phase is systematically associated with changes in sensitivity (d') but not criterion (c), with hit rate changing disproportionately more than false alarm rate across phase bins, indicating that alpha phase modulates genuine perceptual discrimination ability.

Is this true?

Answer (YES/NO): YES